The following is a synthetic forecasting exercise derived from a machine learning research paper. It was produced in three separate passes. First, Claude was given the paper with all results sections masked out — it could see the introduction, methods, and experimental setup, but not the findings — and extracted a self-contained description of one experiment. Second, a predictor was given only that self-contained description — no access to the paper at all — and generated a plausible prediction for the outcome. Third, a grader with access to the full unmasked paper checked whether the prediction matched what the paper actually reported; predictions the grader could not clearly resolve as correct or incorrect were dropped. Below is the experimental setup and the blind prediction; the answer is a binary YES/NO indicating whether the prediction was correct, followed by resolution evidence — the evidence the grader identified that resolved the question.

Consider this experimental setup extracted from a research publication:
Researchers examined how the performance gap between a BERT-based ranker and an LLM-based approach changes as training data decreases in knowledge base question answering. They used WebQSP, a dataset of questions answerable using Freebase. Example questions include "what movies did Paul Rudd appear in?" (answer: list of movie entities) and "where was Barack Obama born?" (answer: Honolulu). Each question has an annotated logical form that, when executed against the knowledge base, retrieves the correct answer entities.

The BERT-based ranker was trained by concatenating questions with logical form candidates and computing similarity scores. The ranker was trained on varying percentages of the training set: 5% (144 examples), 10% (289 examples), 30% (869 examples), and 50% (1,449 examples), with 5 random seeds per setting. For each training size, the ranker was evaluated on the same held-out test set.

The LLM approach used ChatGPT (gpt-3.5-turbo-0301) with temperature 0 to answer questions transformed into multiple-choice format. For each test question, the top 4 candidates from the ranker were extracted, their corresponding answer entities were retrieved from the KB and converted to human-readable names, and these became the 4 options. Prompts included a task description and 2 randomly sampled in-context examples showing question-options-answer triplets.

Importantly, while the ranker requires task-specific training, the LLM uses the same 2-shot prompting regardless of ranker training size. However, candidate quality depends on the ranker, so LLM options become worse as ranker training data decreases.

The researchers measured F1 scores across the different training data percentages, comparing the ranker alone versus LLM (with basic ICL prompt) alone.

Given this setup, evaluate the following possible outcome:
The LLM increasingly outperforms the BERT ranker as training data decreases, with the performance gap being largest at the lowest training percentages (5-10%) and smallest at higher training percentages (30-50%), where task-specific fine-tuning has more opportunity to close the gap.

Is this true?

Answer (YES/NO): NO